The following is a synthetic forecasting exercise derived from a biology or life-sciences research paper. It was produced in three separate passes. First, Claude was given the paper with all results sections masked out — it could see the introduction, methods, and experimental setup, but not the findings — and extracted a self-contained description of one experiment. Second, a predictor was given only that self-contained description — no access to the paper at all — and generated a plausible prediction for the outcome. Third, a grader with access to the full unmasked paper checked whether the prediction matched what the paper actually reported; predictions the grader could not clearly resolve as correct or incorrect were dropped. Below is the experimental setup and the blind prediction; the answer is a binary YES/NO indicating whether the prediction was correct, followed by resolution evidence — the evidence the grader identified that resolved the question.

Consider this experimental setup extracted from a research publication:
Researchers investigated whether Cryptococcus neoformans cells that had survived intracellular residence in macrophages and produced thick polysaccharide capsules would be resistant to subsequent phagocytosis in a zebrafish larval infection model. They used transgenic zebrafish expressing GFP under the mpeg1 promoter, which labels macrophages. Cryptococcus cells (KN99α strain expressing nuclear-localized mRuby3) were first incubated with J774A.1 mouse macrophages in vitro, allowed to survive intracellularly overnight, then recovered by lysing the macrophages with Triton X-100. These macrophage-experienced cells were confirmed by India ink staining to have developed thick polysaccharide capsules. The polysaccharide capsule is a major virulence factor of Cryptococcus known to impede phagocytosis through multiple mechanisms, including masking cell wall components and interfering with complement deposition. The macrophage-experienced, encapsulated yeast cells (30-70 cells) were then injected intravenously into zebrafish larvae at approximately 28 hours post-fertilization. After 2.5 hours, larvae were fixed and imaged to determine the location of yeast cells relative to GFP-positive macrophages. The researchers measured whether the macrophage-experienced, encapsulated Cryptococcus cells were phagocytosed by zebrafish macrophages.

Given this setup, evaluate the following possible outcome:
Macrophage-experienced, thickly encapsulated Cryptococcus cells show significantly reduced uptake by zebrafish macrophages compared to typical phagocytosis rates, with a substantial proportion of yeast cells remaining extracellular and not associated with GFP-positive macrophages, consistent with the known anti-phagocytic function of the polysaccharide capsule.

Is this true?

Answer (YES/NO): NO